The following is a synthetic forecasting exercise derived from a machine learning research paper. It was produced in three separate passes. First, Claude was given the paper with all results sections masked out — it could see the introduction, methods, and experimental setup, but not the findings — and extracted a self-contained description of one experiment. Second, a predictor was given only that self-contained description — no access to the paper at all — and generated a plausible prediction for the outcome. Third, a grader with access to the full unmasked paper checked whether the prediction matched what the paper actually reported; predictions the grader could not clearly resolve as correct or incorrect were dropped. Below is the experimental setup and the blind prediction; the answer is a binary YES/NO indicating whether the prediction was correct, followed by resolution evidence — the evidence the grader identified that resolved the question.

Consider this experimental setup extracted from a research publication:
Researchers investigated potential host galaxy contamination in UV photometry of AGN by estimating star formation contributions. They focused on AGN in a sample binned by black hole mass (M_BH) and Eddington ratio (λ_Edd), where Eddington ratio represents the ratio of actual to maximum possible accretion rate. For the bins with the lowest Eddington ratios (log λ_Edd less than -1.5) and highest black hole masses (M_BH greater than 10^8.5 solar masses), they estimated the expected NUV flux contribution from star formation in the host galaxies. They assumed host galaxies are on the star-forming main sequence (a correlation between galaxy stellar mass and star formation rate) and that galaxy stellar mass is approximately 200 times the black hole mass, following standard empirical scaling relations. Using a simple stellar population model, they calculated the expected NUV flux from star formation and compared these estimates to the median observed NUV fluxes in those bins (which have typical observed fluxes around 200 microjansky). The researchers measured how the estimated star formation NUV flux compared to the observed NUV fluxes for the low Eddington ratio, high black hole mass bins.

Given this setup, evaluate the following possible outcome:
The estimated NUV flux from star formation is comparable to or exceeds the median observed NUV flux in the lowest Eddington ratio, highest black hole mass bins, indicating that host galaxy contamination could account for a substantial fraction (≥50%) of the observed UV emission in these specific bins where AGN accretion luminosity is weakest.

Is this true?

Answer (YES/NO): YES